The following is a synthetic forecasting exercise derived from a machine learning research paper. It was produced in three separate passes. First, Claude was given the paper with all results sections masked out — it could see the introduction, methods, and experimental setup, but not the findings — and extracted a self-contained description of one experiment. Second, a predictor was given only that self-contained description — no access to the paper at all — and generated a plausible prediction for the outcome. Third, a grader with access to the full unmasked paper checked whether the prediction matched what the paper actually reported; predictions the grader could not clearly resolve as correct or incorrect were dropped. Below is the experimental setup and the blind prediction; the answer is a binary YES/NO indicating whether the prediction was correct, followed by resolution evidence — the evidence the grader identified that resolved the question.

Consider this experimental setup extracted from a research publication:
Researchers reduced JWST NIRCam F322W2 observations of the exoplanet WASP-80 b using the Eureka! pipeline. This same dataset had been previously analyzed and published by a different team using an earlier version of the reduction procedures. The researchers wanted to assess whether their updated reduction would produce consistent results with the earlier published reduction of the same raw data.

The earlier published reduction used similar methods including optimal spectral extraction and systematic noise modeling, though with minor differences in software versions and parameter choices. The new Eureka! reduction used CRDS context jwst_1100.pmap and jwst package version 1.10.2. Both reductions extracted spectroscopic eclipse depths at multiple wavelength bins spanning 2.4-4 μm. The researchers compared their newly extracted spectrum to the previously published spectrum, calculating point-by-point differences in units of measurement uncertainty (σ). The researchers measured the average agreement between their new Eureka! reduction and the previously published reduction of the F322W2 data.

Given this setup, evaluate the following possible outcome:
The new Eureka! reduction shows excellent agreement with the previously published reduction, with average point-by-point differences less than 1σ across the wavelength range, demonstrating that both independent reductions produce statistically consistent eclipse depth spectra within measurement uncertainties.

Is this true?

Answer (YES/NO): YES